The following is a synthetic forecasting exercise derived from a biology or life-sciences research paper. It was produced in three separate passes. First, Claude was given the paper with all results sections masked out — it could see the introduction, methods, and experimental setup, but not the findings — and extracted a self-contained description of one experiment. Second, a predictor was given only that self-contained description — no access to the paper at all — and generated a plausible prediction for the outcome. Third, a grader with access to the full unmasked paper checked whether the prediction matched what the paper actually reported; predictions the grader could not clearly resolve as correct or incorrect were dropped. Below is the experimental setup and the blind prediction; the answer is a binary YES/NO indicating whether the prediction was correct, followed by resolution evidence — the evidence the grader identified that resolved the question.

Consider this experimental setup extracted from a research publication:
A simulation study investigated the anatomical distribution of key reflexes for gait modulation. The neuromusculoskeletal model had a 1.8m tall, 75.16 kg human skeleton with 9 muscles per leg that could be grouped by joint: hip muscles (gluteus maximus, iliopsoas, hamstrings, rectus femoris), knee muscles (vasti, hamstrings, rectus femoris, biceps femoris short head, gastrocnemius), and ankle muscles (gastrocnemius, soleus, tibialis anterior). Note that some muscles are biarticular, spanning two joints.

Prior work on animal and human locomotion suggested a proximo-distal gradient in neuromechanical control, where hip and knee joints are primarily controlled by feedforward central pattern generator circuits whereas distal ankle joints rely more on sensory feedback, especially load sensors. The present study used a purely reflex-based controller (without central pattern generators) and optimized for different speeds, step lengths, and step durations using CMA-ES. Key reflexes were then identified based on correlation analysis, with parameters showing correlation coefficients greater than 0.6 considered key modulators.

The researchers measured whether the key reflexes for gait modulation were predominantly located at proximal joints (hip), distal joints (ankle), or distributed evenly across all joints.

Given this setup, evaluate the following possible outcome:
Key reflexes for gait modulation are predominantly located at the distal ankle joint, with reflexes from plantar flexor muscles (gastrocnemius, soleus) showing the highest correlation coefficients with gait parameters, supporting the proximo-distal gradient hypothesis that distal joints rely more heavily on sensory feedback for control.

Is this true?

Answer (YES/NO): NO